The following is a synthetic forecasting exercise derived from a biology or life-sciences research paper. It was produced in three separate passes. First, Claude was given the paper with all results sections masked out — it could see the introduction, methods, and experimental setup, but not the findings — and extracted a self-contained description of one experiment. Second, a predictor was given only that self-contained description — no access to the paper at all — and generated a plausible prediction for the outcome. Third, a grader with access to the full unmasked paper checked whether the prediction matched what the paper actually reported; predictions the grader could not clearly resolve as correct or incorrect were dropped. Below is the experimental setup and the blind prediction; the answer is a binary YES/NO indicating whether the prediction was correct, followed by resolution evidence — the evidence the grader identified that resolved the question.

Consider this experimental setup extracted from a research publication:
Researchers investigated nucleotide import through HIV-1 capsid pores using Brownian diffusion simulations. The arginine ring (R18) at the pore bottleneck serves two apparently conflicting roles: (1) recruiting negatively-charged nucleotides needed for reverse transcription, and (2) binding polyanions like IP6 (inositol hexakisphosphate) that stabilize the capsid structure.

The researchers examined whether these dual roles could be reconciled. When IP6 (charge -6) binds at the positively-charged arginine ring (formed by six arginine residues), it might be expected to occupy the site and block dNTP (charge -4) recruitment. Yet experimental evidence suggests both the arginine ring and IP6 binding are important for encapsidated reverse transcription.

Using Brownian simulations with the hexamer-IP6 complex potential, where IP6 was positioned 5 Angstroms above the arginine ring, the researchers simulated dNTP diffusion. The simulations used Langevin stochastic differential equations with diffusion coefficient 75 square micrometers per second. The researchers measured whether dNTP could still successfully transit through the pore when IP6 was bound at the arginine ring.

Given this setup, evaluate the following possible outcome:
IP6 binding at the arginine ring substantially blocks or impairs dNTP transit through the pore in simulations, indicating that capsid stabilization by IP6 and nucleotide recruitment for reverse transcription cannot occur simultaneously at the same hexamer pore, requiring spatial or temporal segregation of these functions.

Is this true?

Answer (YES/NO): NO